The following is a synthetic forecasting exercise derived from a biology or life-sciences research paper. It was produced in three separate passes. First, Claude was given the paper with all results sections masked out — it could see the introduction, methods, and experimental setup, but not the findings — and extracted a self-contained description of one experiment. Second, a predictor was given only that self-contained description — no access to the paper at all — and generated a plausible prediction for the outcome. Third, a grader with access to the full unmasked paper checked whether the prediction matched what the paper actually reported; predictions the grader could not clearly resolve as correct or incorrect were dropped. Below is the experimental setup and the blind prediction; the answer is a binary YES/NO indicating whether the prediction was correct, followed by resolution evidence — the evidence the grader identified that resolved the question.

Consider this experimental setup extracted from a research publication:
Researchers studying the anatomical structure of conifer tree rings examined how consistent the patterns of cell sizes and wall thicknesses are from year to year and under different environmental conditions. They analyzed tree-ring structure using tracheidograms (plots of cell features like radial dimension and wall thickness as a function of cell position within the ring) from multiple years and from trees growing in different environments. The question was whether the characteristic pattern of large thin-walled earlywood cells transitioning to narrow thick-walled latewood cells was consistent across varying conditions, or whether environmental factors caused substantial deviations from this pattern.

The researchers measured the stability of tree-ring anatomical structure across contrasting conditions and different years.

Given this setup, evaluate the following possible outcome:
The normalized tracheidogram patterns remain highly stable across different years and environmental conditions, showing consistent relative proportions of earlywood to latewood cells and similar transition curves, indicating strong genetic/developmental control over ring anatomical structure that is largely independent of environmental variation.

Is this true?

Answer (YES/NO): YES